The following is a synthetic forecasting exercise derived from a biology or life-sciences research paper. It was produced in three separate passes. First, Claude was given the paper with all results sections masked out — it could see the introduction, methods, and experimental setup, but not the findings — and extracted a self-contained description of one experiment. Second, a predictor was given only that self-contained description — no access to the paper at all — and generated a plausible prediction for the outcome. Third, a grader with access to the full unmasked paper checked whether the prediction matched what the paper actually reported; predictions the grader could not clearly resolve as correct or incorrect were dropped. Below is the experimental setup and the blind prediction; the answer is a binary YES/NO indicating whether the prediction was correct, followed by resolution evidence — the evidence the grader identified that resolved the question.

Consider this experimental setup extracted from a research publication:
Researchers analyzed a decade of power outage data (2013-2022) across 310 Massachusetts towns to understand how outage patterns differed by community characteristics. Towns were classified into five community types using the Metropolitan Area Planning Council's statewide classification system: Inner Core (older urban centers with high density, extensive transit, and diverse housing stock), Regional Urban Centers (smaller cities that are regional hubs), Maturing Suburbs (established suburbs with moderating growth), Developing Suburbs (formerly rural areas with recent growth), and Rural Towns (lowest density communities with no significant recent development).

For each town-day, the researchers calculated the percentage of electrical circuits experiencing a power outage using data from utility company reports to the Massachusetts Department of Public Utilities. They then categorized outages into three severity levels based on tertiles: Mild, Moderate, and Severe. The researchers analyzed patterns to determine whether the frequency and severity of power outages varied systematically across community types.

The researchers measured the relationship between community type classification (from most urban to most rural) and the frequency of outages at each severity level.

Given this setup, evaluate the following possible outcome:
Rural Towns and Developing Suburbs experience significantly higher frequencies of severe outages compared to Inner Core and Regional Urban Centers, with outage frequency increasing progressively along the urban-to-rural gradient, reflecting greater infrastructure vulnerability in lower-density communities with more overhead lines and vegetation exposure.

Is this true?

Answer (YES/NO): YES